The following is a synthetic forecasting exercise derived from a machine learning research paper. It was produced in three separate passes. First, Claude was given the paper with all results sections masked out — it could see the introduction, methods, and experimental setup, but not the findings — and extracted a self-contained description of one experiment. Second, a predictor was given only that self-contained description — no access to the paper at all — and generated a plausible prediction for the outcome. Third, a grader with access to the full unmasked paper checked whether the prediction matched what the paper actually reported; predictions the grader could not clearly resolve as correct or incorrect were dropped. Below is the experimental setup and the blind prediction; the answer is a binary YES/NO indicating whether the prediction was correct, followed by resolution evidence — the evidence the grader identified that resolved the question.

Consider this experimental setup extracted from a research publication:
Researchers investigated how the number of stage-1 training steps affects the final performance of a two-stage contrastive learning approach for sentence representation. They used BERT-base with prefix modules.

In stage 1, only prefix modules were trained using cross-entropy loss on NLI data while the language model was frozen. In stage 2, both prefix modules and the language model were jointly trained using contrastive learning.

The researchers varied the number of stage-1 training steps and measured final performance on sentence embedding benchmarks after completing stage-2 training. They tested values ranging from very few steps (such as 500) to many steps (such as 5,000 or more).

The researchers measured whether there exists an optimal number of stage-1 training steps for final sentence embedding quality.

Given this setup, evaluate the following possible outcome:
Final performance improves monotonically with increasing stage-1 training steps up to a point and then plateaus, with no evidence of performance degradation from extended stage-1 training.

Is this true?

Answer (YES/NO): NO